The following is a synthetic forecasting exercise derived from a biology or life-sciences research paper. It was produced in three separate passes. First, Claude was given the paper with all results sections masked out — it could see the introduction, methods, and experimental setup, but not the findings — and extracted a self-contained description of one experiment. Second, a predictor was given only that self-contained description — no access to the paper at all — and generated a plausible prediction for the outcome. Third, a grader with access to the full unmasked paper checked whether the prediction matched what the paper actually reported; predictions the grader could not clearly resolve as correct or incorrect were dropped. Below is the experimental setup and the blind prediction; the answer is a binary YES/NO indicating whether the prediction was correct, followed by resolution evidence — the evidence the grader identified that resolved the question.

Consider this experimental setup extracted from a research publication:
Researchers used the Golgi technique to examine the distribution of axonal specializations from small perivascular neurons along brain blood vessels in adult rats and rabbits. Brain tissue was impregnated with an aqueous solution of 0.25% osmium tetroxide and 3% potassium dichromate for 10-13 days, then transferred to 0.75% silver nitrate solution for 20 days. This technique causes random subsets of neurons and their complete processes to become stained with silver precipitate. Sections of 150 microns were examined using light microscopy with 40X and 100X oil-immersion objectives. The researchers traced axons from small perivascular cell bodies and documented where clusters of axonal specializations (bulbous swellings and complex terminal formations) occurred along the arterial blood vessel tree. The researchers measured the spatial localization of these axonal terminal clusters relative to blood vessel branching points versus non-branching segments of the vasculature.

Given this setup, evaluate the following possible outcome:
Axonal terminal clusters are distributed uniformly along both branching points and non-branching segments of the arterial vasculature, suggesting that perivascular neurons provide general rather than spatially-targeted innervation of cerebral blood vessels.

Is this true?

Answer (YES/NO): NO